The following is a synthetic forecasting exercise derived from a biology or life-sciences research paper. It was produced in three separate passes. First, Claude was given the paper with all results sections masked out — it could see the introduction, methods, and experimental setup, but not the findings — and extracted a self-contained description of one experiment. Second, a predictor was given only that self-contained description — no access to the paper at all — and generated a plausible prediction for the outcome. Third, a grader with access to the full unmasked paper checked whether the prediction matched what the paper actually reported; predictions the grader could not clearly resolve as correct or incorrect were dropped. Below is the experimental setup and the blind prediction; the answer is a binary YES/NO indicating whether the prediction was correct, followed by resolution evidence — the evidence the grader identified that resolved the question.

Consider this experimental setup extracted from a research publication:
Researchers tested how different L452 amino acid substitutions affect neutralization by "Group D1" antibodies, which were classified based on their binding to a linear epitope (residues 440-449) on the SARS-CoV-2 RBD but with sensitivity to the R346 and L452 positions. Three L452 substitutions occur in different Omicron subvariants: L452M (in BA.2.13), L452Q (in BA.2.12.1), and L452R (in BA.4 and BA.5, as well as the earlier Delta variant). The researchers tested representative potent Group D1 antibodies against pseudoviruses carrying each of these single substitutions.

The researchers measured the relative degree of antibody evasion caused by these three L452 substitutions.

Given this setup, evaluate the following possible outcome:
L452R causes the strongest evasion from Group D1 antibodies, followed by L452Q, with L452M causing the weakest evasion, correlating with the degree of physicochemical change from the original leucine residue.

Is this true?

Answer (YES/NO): YES